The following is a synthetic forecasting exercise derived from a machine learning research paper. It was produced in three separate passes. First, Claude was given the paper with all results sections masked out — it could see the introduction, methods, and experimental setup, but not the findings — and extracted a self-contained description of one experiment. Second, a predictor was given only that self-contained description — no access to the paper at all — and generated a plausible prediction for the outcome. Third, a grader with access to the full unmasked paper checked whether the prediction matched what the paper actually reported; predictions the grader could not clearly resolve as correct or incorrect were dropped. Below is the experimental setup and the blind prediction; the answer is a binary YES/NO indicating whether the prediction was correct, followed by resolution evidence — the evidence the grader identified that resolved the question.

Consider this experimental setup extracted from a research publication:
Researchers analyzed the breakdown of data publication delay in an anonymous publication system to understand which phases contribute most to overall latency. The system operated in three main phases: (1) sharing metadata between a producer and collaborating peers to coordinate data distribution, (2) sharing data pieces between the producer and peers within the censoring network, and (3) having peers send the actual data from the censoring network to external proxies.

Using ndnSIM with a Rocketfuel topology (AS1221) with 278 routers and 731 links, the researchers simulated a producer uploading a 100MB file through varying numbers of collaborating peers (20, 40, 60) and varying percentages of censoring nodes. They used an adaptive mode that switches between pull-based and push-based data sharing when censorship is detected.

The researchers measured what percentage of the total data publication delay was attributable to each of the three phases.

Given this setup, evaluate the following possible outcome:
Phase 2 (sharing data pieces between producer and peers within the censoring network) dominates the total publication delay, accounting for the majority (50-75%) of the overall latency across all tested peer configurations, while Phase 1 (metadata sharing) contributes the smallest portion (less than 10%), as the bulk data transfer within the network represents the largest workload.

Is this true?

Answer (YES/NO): NO